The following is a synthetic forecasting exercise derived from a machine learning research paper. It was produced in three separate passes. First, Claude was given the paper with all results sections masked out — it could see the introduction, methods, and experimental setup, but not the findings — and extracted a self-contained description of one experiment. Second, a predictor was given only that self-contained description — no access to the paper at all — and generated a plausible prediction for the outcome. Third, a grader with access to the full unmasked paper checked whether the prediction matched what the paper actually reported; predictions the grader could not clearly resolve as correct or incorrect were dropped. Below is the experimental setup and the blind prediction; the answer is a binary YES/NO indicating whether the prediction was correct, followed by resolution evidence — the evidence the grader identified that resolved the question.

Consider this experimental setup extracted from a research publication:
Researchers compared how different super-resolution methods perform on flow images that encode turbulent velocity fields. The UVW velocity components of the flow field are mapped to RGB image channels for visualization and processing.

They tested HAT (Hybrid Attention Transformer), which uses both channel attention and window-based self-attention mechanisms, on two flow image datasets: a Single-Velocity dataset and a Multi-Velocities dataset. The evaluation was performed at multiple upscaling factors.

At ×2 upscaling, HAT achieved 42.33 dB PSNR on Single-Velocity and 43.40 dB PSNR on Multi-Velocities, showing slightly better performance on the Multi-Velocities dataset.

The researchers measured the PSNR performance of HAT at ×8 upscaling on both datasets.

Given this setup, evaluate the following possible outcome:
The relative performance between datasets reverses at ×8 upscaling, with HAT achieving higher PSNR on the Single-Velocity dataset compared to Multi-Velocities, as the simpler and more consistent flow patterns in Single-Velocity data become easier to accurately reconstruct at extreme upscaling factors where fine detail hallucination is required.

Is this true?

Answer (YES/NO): YES